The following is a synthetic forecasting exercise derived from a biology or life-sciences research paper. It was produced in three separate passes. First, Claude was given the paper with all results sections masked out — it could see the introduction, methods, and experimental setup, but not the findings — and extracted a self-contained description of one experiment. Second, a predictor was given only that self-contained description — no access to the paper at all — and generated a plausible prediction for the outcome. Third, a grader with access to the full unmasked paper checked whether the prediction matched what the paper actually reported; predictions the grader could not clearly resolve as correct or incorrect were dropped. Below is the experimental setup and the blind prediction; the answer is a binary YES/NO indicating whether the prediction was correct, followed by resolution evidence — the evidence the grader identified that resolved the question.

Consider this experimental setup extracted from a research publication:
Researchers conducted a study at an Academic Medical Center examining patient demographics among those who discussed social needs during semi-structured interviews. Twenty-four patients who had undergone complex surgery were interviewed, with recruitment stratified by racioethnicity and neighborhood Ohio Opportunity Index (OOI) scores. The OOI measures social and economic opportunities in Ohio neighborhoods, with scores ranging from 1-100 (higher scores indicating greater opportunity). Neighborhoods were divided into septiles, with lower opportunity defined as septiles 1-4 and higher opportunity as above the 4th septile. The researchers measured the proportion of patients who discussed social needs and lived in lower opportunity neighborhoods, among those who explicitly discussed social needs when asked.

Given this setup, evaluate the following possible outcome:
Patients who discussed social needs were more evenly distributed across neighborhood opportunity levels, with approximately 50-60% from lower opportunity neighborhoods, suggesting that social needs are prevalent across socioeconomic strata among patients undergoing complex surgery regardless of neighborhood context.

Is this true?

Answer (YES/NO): NO